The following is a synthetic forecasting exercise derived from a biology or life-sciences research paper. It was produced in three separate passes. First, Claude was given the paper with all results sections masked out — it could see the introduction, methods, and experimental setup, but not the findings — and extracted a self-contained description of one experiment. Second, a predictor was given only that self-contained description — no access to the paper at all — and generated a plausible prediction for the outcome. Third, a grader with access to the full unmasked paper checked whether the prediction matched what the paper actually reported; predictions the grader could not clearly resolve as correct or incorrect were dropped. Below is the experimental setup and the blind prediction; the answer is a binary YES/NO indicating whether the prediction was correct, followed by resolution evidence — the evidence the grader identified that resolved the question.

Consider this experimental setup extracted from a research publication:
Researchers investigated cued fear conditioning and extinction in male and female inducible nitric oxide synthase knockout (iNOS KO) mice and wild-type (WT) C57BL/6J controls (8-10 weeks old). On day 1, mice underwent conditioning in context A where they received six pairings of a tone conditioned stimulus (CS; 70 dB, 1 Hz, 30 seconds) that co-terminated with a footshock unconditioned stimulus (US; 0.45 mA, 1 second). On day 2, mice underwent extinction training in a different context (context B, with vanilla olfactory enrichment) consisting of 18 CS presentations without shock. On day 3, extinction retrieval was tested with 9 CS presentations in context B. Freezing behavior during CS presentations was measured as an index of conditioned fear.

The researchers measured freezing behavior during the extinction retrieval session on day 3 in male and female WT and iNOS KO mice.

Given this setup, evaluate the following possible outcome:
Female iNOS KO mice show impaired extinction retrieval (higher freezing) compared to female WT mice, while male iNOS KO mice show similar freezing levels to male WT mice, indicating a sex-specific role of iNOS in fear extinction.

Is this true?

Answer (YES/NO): NO